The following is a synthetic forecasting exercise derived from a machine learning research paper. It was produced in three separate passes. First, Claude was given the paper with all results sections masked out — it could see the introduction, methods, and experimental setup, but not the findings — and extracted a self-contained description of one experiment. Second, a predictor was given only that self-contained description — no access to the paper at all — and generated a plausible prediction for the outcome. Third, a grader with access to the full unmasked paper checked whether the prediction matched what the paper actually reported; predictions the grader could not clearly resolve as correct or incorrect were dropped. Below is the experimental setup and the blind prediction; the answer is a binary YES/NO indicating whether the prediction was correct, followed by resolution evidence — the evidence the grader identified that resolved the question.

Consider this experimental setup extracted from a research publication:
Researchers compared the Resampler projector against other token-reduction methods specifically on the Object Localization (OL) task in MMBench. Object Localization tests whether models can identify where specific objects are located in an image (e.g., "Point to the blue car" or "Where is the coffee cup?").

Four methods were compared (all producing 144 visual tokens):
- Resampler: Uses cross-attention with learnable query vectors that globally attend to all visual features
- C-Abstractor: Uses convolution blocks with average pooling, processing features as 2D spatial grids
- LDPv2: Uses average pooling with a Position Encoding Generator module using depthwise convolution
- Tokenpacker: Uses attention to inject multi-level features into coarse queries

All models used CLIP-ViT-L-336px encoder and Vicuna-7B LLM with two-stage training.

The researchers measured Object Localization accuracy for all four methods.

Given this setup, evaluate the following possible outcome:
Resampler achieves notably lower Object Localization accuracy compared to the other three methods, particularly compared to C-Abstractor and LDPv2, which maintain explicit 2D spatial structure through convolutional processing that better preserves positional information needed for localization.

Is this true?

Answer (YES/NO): YES